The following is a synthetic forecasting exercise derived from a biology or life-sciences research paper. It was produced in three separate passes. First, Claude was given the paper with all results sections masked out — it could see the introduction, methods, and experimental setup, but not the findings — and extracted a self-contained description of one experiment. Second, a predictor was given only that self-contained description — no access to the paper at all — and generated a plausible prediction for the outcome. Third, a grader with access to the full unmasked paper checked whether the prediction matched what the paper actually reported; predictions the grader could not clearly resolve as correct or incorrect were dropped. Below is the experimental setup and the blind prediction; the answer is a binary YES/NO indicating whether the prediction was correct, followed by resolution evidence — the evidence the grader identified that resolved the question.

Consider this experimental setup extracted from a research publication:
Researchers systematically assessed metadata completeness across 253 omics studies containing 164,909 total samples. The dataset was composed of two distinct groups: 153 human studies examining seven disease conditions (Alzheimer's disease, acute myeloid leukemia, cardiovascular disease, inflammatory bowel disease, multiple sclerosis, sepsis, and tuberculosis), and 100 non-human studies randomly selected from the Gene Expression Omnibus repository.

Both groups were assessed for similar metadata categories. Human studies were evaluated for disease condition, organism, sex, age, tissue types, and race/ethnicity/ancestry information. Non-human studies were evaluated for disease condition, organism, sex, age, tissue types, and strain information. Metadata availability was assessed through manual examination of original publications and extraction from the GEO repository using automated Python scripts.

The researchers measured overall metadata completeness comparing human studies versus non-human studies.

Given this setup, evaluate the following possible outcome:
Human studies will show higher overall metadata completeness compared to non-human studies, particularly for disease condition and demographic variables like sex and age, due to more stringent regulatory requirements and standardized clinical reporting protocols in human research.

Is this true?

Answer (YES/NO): NO